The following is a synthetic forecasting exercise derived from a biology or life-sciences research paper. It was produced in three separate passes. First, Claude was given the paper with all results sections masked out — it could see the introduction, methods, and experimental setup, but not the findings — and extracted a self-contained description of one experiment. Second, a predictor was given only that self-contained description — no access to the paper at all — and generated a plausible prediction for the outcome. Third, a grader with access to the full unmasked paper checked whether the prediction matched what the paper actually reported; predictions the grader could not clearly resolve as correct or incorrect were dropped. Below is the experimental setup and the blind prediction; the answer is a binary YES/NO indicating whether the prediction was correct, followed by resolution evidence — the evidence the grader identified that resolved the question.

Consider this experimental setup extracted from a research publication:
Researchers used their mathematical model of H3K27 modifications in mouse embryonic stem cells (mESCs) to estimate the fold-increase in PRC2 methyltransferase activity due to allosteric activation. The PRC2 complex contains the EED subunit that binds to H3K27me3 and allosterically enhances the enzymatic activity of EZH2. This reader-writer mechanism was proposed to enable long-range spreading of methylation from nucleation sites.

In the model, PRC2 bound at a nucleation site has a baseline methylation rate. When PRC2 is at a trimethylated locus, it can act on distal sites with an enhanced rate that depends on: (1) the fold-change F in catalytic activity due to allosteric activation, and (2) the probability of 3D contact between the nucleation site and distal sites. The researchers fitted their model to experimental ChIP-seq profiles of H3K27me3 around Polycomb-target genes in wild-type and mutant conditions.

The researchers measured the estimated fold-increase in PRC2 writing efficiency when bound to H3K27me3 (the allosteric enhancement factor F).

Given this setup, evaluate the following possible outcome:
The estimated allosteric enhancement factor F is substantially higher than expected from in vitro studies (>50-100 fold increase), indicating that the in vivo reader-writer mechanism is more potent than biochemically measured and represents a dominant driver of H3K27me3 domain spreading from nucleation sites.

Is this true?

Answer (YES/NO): NO